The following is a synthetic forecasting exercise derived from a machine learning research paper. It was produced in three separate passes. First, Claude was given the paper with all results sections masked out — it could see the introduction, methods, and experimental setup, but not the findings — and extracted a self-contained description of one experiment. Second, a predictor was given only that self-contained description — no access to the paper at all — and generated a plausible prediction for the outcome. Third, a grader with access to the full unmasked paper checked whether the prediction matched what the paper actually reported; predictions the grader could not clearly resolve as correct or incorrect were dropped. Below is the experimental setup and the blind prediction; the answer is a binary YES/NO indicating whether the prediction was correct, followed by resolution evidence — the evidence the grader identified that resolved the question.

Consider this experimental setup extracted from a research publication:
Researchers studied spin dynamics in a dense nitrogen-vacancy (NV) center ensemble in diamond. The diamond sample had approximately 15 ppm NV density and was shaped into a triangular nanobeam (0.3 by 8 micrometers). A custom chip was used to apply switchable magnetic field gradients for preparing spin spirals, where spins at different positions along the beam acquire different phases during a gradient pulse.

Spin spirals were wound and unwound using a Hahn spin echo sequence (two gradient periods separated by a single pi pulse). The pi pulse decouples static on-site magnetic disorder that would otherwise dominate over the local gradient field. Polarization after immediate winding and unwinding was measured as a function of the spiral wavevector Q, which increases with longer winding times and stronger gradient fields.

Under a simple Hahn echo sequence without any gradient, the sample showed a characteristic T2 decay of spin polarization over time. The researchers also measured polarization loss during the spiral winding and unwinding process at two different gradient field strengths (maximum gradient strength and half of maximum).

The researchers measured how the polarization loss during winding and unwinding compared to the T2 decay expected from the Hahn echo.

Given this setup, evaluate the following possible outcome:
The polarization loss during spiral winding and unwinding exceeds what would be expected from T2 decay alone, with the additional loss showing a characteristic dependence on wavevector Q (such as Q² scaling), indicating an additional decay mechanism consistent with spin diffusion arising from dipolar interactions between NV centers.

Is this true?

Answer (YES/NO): NO